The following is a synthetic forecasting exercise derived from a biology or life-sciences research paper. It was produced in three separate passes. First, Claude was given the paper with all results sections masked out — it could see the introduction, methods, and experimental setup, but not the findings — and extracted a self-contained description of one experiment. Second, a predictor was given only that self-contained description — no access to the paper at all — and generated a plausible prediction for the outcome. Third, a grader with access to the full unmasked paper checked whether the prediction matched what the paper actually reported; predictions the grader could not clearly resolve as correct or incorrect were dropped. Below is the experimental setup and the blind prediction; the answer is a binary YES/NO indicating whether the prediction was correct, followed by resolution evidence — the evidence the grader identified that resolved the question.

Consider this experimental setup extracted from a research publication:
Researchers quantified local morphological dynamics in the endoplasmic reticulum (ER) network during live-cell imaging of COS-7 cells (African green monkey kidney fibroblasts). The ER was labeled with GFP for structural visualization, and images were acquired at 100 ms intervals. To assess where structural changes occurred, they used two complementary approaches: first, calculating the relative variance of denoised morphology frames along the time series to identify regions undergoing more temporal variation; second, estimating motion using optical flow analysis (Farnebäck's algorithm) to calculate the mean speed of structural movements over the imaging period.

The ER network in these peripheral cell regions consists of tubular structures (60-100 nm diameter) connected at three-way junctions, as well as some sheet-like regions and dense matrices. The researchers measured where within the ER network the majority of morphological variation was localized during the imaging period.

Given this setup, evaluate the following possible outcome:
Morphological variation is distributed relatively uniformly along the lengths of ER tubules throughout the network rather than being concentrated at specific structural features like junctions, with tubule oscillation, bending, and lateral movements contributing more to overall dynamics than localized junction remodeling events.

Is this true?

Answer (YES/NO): NO